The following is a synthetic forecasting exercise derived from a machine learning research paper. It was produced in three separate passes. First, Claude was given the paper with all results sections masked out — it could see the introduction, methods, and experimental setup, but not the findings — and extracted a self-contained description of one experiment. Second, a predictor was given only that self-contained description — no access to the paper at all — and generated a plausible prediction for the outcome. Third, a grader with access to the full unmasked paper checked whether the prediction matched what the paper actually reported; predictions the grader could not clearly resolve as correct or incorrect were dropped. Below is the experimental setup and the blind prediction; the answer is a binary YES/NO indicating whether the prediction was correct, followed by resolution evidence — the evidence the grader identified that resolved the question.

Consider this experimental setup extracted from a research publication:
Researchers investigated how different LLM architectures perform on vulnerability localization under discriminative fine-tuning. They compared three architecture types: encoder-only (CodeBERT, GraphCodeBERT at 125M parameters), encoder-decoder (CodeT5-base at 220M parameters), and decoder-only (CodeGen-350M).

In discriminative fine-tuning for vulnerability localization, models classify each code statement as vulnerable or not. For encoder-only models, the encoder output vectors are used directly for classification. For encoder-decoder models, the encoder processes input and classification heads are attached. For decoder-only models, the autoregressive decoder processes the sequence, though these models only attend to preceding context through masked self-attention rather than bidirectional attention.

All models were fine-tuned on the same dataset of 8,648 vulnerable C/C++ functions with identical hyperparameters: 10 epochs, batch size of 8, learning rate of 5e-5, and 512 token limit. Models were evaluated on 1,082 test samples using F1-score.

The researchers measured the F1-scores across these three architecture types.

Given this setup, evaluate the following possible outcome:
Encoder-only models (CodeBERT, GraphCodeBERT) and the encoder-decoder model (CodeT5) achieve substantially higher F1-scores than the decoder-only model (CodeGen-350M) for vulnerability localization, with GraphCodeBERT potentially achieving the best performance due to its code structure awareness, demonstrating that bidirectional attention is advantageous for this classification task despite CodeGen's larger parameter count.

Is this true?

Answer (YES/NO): NO